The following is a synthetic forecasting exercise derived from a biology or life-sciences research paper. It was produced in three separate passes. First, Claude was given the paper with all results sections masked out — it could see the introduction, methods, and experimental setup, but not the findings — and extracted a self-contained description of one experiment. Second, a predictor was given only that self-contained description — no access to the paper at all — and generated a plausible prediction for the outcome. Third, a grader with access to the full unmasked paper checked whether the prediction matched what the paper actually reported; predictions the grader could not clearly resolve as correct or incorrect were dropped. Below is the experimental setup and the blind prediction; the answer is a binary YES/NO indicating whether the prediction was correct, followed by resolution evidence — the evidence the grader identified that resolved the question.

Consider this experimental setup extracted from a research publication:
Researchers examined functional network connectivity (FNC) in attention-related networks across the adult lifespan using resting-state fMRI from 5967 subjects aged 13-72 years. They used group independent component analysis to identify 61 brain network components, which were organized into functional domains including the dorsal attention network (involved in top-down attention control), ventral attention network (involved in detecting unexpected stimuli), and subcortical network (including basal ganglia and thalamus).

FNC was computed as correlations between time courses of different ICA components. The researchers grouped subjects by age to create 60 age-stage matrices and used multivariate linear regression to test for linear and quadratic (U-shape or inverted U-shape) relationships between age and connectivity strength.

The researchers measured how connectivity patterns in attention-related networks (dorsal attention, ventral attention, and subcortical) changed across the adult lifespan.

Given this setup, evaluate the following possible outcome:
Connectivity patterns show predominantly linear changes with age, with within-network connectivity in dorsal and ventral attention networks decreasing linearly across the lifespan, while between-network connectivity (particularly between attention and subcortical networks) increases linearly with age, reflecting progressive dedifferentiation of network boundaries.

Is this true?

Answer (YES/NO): NO